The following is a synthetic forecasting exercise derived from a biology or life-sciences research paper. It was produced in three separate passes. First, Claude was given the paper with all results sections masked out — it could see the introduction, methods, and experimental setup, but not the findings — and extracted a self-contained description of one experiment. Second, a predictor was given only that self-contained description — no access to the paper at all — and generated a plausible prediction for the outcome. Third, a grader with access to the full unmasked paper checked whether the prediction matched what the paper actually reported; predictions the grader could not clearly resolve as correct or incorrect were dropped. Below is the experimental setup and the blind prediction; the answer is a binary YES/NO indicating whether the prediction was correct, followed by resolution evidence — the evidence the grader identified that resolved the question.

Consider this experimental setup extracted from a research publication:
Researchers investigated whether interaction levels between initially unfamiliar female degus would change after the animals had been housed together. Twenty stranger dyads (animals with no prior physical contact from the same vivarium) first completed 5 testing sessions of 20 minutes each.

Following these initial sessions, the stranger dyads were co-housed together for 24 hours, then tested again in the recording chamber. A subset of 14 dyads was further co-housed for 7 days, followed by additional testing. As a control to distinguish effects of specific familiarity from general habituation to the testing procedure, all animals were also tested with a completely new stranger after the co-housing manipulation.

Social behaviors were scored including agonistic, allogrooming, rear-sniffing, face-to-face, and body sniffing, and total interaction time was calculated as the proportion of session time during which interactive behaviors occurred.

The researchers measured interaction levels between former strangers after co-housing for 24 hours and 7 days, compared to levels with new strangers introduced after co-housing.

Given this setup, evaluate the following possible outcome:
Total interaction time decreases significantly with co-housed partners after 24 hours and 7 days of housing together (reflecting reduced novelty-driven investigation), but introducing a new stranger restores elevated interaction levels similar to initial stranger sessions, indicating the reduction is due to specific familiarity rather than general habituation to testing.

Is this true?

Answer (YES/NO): NO